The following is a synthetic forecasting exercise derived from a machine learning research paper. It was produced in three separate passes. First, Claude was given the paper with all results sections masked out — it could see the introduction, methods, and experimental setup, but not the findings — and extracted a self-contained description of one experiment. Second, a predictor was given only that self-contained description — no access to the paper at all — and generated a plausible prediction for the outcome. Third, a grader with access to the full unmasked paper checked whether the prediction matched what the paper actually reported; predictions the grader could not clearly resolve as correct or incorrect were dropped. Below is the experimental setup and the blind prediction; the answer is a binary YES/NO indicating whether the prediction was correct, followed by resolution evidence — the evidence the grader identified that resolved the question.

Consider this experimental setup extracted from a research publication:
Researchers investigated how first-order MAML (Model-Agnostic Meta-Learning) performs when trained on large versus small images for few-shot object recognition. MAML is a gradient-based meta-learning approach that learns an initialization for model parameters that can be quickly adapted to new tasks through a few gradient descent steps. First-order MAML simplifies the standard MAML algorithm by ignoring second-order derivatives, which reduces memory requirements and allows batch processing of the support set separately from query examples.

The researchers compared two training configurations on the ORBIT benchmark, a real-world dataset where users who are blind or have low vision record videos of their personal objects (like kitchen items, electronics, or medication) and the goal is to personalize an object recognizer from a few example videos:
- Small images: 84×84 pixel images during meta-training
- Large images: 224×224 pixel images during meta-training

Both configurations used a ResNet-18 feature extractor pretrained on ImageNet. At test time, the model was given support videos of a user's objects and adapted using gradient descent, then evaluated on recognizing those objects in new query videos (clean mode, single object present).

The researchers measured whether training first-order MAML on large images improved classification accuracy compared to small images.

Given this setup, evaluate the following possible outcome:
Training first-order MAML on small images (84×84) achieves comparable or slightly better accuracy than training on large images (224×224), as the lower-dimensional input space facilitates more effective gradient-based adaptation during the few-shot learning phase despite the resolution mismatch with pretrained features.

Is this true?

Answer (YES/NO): NO